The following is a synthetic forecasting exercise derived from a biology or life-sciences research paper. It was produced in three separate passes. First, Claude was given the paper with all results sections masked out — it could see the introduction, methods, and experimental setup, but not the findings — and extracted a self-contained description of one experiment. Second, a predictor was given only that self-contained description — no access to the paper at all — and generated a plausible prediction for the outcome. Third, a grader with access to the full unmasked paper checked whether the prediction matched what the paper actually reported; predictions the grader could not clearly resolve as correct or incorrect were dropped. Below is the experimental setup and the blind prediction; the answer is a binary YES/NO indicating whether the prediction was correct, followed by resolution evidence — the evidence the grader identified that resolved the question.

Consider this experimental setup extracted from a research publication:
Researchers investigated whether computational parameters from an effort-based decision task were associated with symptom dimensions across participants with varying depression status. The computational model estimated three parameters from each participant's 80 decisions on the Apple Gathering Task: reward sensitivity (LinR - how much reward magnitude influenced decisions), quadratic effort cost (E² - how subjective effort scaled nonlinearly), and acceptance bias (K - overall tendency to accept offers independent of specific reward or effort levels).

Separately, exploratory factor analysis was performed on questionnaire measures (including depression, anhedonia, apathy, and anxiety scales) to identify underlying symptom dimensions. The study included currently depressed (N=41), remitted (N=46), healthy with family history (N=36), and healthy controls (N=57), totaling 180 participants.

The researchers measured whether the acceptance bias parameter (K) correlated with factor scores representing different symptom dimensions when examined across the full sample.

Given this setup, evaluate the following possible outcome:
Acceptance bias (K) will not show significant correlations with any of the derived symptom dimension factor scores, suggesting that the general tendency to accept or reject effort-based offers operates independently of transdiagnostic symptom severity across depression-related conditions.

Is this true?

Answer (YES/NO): YES